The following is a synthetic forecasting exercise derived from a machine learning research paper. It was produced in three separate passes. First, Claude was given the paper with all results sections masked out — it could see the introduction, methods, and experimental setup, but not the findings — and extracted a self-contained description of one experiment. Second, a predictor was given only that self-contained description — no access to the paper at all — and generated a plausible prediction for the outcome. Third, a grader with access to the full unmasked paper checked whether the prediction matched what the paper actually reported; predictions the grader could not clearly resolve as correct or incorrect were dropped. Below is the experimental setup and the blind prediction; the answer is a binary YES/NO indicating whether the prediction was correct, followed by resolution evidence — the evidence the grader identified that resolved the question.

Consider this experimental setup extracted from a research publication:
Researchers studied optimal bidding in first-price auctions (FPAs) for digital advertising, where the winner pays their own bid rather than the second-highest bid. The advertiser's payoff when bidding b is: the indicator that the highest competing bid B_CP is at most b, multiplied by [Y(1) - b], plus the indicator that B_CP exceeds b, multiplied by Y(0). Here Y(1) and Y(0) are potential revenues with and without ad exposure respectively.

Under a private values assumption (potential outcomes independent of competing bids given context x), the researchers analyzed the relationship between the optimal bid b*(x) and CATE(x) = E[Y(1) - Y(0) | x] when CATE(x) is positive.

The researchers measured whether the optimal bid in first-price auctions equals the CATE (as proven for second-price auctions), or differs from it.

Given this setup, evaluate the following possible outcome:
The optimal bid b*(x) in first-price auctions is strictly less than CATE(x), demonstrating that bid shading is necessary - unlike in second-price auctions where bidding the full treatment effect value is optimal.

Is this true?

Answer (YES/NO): YES